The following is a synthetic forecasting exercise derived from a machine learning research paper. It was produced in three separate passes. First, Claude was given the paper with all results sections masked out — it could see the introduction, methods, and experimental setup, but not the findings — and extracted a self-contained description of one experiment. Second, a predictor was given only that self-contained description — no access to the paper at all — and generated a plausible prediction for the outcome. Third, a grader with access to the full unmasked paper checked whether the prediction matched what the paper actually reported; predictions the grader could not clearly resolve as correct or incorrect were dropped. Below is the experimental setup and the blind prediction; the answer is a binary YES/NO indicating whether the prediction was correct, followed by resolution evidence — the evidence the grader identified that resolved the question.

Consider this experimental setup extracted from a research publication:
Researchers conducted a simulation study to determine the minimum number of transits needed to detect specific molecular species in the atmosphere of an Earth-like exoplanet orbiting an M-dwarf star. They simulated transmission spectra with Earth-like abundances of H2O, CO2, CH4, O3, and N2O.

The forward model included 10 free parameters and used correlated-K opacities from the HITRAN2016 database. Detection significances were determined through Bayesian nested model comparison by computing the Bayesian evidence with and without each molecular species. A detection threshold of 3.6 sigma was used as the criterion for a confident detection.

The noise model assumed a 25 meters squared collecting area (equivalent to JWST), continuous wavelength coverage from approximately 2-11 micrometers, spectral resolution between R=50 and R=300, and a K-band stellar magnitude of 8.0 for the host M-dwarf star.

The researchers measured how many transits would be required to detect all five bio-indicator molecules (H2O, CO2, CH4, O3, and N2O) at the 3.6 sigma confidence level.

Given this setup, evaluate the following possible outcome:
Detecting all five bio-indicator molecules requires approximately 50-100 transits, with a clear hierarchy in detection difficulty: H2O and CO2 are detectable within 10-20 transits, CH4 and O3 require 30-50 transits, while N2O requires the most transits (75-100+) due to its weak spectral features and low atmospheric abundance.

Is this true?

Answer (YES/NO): NO